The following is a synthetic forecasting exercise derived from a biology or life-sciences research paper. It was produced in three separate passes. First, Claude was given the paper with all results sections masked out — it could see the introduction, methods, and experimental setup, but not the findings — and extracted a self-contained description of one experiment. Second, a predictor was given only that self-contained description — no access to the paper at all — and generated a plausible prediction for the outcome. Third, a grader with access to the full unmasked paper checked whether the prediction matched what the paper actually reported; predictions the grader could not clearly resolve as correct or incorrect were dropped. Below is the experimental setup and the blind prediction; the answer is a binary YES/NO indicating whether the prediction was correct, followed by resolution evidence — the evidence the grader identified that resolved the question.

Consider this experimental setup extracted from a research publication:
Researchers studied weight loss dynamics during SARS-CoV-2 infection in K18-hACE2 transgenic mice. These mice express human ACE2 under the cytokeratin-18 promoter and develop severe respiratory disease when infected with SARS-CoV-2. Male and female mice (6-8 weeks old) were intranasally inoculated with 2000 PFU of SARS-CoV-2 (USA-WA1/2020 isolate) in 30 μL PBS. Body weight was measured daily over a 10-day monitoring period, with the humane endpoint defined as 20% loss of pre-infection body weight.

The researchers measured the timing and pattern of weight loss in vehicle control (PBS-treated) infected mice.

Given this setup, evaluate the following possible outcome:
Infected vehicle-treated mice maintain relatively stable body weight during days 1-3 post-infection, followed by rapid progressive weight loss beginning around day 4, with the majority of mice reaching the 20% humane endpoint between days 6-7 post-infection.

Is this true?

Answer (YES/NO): YES